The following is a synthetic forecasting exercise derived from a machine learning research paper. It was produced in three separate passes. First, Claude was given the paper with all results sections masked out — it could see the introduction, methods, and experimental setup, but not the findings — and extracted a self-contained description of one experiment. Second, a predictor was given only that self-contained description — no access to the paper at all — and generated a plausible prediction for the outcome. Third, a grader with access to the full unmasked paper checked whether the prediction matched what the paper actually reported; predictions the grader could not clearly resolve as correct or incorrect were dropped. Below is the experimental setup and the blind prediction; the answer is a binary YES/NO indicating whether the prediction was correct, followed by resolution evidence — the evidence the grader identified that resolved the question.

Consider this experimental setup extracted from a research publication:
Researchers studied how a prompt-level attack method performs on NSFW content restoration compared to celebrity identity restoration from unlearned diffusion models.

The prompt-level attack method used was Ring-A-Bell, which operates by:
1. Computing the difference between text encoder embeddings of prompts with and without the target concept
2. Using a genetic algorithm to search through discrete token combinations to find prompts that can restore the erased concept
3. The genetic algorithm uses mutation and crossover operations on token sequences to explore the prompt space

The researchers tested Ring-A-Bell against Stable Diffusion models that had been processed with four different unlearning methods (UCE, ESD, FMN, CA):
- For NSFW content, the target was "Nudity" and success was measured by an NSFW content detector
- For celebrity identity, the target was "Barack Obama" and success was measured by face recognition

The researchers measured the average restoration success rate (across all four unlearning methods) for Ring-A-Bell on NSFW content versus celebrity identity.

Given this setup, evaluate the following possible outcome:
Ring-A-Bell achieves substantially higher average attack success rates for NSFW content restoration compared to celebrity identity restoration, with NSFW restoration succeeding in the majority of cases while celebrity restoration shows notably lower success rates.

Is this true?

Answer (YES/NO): NO